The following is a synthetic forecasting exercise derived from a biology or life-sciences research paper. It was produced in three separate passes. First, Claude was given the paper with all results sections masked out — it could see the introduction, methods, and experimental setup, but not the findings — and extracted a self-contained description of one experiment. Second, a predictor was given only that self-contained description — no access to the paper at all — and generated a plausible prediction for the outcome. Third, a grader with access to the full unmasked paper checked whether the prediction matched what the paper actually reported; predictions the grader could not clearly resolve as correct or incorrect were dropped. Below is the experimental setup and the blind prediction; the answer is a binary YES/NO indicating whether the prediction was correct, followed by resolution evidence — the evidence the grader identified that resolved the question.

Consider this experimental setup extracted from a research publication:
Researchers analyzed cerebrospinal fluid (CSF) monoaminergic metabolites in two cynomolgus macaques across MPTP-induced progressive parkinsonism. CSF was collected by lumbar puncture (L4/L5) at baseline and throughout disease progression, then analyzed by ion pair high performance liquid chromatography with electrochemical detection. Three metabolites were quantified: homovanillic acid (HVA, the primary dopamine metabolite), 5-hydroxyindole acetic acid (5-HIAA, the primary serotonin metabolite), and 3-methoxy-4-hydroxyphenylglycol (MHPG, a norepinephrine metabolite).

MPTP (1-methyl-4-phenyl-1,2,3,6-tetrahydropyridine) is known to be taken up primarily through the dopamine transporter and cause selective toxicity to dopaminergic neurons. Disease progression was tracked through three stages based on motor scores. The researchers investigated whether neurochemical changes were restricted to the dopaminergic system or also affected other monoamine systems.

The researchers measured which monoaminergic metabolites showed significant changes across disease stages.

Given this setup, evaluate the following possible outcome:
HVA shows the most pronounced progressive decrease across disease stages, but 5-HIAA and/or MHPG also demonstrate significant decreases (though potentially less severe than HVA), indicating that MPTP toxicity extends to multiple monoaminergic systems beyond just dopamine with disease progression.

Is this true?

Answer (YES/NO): YES